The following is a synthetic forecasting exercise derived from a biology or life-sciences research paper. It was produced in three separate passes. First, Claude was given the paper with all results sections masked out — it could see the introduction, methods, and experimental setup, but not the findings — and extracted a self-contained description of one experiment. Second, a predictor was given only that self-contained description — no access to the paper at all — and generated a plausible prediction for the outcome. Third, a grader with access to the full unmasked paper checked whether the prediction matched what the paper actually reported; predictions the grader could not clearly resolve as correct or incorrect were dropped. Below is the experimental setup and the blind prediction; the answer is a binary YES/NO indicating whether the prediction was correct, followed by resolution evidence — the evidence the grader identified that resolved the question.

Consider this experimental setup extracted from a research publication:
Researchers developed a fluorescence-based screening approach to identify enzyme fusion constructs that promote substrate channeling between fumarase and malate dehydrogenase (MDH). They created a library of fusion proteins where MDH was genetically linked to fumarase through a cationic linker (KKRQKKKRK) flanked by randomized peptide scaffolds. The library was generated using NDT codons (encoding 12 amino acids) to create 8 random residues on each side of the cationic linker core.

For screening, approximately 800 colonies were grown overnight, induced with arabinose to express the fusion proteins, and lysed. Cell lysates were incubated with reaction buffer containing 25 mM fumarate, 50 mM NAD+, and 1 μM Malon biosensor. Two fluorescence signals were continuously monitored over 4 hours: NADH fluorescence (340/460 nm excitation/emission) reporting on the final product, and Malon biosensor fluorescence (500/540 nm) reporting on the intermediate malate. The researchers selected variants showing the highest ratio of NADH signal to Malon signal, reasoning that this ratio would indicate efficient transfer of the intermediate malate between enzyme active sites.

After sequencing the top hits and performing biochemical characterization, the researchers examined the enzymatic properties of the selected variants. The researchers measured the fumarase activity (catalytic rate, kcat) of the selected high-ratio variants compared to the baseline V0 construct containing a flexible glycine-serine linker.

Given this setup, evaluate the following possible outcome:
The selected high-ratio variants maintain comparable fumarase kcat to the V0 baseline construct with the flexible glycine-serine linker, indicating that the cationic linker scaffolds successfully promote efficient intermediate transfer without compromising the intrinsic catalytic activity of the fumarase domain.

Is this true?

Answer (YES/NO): NO